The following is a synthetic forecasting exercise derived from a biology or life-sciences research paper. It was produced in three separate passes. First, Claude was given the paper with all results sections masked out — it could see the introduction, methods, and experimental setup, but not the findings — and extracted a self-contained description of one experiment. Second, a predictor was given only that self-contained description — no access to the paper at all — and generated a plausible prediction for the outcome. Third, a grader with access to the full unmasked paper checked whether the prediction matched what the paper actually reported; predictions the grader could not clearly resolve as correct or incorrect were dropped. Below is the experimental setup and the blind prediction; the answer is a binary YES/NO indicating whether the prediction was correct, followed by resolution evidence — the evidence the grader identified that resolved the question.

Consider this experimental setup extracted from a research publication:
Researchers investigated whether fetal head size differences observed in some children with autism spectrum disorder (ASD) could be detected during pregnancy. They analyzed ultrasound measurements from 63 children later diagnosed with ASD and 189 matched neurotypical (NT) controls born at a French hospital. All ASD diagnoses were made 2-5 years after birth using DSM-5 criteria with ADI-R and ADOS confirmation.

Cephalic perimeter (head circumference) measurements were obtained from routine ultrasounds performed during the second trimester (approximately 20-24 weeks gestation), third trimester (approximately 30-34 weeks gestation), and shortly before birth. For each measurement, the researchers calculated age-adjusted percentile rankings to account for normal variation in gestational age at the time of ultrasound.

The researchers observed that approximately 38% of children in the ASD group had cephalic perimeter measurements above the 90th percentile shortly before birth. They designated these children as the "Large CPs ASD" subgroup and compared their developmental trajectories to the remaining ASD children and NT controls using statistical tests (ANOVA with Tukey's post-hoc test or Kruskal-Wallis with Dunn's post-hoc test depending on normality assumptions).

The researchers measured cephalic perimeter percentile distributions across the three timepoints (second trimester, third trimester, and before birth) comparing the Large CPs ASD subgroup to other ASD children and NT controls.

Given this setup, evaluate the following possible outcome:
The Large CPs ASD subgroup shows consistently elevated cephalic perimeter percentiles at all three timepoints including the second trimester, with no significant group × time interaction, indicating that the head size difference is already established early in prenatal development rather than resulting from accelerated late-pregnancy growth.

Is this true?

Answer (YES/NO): YES